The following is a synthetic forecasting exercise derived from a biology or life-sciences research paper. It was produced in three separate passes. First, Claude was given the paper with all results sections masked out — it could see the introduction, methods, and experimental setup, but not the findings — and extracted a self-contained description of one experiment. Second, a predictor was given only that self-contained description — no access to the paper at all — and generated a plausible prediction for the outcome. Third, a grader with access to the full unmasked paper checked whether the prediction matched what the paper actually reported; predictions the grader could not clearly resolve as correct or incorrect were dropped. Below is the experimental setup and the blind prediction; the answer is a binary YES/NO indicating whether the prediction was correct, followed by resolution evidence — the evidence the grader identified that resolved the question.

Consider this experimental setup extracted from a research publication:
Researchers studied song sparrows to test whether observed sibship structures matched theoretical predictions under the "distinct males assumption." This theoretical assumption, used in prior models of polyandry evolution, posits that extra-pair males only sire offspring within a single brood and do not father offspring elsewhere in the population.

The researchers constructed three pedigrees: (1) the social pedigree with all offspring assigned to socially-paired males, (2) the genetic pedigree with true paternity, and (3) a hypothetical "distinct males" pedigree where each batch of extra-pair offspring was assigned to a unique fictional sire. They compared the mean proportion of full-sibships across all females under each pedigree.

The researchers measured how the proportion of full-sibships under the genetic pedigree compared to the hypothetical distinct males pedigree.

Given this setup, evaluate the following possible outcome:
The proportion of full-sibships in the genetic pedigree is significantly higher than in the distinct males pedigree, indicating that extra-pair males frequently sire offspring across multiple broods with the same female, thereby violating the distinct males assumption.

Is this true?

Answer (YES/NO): YES